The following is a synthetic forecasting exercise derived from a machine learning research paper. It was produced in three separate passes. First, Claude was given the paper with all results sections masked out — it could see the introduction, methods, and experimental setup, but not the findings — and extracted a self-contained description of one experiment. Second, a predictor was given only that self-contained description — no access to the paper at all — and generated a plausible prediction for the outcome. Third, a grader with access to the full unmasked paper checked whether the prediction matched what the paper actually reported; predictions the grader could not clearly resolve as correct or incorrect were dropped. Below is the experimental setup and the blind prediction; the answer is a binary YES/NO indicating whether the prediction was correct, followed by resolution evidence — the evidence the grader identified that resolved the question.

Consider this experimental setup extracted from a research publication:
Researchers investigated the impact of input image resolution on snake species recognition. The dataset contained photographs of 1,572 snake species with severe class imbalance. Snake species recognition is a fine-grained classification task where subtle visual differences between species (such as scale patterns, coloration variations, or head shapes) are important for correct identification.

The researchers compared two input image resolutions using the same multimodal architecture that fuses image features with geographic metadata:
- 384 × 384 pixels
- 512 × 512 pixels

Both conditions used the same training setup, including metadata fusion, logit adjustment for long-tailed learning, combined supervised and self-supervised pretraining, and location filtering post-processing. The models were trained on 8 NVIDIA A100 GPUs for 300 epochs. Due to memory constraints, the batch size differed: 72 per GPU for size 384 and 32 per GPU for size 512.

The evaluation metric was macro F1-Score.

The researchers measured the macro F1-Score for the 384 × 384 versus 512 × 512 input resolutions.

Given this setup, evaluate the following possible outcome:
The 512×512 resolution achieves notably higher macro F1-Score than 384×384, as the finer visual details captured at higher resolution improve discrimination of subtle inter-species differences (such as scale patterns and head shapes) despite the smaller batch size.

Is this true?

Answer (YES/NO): NO